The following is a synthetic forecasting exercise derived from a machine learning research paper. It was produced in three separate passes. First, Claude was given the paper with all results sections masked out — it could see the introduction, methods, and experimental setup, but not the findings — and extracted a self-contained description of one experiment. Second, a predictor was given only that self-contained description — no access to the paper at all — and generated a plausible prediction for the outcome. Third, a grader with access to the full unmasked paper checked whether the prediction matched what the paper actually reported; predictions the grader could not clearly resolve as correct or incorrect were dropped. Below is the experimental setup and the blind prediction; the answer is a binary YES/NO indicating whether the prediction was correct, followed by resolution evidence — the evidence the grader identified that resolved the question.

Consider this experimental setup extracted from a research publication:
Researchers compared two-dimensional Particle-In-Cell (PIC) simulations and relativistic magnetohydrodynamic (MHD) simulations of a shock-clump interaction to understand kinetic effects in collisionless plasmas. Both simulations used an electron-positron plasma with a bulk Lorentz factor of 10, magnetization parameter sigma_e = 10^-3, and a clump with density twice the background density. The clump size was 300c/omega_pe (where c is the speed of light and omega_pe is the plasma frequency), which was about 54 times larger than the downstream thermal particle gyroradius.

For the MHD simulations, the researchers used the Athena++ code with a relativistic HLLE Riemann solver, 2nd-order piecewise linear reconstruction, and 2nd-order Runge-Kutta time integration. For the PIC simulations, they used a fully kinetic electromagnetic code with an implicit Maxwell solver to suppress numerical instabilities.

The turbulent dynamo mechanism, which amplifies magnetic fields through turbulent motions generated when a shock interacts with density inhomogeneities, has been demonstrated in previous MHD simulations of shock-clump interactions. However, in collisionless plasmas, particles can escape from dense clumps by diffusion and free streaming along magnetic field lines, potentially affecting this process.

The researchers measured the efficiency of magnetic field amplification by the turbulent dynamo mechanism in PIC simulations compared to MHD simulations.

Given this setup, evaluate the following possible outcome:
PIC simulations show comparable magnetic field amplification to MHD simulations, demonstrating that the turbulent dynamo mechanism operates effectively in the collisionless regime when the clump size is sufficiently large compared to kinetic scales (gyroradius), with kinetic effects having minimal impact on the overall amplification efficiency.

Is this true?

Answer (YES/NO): NO